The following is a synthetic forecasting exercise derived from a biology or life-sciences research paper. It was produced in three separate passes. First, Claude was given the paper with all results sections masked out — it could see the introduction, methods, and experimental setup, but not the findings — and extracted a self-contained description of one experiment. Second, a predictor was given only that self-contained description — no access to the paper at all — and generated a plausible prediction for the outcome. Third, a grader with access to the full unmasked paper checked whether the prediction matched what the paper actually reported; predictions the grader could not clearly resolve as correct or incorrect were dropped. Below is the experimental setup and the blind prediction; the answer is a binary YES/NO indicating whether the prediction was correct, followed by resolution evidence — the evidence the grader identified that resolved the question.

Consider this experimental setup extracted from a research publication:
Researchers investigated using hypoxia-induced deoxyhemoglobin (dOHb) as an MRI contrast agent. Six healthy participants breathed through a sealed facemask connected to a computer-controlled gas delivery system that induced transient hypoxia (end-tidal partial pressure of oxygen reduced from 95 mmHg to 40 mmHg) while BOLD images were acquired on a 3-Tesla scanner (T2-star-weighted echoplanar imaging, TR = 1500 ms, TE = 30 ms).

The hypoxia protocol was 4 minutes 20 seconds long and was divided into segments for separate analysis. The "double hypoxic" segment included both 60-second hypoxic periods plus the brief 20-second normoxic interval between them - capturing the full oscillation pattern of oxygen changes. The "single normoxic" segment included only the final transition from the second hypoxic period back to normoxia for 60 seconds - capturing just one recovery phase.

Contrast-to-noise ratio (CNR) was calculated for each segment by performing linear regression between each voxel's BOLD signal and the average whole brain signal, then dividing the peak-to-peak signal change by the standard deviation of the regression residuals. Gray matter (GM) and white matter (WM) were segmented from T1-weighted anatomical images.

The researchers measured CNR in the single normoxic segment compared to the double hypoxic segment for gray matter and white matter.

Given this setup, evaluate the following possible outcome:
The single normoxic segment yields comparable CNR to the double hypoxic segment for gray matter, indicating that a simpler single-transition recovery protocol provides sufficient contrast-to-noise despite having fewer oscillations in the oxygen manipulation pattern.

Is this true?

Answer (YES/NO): YES